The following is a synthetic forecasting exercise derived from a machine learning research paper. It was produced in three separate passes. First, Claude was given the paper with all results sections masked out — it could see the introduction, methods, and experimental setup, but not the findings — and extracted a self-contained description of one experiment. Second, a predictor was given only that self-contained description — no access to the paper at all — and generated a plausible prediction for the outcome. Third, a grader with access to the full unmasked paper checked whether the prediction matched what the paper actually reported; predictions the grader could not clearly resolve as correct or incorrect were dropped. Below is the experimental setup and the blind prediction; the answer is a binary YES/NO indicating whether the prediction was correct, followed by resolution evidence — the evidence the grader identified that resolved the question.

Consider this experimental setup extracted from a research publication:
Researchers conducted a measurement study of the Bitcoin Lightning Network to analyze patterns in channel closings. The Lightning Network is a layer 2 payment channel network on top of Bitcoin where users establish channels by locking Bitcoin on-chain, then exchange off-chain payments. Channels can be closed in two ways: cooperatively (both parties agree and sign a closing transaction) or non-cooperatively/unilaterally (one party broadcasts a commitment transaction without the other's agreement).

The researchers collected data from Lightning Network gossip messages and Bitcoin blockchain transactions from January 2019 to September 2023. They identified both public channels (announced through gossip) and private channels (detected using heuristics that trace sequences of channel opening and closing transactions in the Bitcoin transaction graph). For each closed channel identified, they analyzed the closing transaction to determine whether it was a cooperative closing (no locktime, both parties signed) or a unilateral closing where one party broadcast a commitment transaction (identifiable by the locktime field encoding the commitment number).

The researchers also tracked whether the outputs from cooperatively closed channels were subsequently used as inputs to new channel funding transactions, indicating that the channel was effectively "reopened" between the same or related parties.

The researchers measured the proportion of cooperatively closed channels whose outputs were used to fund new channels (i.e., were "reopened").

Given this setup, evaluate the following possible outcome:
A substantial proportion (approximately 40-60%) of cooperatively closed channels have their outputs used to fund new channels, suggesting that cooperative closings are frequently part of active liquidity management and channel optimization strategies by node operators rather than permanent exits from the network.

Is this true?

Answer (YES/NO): YES